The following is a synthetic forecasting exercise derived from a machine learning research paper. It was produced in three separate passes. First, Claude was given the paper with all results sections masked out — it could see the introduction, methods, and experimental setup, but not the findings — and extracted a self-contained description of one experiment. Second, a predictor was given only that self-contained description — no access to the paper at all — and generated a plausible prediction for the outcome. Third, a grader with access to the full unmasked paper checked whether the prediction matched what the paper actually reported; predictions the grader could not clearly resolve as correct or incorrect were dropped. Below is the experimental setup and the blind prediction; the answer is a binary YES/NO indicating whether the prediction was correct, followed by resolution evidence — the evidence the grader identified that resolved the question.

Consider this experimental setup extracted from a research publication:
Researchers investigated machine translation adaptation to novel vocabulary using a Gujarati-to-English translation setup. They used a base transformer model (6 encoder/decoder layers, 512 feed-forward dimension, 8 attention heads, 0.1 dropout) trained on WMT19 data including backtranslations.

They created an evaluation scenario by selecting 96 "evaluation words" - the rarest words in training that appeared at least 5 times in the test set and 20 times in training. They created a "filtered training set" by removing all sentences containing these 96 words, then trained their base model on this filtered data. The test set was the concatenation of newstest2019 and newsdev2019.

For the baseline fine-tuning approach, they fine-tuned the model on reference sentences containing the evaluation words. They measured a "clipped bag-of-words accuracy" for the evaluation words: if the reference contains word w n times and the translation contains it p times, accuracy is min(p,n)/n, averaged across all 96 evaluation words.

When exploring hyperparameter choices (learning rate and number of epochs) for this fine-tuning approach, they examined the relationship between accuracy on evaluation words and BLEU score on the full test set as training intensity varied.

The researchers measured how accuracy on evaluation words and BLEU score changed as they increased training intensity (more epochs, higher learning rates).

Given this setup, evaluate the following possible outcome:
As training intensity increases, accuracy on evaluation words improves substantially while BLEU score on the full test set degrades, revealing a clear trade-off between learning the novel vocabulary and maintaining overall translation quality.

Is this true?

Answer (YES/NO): YES